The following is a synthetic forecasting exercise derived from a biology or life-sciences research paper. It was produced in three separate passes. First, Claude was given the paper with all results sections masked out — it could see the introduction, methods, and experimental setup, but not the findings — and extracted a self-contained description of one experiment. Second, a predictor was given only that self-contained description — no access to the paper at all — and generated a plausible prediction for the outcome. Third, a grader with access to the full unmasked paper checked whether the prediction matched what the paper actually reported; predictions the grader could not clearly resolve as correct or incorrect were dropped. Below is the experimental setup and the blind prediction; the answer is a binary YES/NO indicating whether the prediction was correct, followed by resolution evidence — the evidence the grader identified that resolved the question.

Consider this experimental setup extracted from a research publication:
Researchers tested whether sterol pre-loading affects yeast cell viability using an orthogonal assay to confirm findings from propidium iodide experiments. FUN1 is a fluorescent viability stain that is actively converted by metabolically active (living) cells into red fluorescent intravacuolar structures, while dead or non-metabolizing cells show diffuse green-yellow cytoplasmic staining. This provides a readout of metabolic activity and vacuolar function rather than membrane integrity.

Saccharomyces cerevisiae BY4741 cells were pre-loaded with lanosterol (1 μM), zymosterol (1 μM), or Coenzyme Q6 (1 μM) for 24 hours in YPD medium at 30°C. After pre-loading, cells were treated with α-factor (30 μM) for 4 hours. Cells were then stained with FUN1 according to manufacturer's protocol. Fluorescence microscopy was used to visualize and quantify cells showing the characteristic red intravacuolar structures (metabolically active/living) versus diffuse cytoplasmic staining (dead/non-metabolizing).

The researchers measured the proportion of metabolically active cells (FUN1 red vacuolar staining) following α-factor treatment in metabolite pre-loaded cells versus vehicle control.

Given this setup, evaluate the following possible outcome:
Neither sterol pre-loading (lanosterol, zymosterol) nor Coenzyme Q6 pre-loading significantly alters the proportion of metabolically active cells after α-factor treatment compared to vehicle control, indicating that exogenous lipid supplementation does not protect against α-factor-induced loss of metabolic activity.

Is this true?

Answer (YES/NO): NO